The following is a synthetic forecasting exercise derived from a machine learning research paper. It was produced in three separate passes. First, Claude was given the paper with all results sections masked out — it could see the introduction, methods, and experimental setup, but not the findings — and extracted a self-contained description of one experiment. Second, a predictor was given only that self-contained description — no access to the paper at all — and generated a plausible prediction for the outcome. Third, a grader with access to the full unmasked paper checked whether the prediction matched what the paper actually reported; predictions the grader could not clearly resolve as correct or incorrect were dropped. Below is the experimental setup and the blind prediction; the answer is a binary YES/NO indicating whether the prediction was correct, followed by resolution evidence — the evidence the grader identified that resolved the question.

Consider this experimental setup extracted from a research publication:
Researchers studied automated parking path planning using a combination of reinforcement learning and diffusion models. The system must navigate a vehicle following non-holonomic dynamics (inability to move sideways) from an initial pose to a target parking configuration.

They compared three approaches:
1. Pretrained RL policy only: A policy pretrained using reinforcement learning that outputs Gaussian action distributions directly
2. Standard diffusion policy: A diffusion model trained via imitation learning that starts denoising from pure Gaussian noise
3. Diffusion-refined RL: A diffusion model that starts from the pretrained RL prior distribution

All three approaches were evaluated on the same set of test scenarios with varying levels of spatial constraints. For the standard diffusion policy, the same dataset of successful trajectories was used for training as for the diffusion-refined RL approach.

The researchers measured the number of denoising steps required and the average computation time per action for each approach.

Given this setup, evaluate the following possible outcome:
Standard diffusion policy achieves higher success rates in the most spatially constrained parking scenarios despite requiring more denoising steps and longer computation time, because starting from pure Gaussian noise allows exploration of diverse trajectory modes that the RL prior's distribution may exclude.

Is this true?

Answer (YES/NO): NO